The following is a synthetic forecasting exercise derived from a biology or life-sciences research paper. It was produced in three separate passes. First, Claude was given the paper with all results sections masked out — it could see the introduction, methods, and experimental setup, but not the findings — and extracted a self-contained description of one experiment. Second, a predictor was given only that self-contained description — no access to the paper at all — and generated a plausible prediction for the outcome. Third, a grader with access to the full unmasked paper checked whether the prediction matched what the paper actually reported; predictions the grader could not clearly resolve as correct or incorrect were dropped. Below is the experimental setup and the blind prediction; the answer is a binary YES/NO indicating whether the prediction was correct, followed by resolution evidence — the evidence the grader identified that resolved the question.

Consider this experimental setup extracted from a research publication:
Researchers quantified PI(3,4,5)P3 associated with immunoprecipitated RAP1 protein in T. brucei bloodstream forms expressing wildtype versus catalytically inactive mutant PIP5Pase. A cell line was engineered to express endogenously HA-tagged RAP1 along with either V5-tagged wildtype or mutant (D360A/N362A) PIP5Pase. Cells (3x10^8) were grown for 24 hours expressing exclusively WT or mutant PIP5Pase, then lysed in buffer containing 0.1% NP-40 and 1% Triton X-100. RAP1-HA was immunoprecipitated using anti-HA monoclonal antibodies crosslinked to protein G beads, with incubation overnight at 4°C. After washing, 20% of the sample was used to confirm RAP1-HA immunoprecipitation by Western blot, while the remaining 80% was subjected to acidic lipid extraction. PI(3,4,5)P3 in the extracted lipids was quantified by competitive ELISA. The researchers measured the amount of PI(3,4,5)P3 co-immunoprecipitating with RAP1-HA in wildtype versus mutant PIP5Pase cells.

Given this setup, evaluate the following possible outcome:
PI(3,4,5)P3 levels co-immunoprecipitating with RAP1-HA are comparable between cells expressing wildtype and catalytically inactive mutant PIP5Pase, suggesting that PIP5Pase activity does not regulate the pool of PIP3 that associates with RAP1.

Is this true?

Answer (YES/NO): NO